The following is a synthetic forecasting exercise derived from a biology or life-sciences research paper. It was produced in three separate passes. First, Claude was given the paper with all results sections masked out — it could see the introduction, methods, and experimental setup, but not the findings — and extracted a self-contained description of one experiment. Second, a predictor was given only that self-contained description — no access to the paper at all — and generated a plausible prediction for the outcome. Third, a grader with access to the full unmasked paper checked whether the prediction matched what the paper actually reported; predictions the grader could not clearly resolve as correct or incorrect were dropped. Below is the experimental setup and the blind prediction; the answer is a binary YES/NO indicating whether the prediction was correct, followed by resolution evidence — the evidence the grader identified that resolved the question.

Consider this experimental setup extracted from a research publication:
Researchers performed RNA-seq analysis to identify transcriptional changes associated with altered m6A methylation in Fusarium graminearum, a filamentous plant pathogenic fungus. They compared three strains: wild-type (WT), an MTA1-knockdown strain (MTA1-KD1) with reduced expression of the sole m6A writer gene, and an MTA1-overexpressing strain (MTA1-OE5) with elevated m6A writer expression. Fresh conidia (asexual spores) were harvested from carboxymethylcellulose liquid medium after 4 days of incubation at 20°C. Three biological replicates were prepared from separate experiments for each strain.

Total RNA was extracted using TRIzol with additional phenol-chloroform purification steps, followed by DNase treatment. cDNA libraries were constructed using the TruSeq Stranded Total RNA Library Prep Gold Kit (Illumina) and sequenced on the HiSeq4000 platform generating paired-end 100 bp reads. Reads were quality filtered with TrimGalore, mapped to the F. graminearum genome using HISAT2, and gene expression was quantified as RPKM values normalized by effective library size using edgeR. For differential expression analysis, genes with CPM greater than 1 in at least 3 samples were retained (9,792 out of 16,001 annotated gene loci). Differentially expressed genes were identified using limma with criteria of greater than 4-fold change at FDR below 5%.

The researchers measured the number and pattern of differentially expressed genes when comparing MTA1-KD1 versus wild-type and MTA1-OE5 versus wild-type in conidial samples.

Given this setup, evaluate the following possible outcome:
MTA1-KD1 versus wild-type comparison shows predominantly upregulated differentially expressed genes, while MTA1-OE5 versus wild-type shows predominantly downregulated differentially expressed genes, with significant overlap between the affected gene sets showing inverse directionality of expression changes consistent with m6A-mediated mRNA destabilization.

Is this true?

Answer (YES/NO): NO